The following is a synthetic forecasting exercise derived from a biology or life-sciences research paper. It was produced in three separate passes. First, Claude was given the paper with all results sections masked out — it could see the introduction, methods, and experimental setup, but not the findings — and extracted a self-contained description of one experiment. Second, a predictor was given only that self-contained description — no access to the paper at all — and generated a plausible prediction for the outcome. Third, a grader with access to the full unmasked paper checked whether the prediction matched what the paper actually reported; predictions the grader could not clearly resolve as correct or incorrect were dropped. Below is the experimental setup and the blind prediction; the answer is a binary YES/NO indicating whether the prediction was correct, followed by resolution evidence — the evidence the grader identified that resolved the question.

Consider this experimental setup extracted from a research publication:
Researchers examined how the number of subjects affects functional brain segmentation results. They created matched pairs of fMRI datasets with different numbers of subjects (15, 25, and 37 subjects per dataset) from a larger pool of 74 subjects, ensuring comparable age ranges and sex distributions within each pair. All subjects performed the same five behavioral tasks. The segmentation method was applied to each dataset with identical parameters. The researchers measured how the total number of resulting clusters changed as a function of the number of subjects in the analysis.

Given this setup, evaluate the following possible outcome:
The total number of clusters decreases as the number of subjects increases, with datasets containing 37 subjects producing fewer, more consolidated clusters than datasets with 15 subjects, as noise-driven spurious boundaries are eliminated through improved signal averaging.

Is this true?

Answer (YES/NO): NO